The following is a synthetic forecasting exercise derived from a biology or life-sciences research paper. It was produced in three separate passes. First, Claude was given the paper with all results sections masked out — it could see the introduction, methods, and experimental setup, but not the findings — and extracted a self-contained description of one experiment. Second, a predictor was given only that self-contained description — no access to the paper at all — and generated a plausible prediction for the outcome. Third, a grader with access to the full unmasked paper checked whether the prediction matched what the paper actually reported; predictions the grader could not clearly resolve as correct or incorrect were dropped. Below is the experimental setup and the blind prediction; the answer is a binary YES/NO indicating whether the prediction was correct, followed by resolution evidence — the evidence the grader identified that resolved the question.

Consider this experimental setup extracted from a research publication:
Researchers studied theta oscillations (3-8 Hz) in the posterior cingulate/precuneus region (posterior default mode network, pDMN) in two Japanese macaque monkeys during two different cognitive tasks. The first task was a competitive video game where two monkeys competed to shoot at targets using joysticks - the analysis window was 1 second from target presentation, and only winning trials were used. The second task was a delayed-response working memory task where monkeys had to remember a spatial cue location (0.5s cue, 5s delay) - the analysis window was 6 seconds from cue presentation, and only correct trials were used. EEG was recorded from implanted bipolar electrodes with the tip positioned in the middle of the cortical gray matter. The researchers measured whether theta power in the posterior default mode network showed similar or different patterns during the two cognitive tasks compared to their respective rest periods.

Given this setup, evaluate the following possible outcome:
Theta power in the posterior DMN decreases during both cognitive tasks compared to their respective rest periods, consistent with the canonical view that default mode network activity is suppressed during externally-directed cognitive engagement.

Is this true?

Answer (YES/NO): NO